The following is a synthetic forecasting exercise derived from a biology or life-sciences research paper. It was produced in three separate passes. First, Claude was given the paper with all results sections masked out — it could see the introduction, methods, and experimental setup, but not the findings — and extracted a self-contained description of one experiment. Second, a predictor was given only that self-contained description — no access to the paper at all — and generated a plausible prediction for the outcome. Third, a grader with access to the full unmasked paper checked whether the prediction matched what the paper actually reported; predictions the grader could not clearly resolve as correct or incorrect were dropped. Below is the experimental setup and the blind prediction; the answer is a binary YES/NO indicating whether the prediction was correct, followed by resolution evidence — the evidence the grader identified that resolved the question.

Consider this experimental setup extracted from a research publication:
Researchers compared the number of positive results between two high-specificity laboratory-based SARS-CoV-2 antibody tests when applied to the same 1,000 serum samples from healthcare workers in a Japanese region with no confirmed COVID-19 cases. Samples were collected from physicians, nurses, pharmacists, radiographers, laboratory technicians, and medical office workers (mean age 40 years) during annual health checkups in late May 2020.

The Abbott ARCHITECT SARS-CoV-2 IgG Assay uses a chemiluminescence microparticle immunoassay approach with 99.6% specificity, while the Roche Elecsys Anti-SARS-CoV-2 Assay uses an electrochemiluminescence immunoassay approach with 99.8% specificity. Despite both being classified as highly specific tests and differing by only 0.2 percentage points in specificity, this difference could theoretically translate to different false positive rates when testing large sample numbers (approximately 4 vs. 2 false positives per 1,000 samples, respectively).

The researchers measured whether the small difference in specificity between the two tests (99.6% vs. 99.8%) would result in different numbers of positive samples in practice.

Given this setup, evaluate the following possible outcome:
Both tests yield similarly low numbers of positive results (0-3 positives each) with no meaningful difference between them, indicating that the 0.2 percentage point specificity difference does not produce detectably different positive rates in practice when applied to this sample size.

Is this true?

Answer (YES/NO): NO